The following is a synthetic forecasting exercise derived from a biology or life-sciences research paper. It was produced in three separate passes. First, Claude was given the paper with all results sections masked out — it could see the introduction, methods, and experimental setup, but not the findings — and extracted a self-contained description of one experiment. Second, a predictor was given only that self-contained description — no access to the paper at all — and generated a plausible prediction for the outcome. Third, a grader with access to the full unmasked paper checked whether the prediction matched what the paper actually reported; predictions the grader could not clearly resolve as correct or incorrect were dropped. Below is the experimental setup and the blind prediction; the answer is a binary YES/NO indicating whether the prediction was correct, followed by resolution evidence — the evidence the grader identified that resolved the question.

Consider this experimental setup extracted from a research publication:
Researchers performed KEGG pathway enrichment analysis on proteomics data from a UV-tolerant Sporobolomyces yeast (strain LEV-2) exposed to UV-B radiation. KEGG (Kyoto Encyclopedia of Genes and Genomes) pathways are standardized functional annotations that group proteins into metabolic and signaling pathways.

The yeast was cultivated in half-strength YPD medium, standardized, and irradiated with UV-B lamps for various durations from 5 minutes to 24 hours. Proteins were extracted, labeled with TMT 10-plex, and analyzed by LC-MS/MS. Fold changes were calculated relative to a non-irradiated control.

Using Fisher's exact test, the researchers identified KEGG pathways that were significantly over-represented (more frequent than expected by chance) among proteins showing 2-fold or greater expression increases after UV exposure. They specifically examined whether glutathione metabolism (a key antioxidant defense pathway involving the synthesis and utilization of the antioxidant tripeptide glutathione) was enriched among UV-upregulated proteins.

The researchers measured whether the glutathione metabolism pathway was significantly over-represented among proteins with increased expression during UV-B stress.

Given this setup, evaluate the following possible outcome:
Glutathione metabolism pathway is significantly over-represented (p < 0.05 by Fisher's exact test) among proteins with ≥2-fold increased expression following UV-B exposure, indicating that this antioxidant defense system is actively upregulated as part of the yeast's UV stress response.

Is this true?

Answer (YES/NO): NO